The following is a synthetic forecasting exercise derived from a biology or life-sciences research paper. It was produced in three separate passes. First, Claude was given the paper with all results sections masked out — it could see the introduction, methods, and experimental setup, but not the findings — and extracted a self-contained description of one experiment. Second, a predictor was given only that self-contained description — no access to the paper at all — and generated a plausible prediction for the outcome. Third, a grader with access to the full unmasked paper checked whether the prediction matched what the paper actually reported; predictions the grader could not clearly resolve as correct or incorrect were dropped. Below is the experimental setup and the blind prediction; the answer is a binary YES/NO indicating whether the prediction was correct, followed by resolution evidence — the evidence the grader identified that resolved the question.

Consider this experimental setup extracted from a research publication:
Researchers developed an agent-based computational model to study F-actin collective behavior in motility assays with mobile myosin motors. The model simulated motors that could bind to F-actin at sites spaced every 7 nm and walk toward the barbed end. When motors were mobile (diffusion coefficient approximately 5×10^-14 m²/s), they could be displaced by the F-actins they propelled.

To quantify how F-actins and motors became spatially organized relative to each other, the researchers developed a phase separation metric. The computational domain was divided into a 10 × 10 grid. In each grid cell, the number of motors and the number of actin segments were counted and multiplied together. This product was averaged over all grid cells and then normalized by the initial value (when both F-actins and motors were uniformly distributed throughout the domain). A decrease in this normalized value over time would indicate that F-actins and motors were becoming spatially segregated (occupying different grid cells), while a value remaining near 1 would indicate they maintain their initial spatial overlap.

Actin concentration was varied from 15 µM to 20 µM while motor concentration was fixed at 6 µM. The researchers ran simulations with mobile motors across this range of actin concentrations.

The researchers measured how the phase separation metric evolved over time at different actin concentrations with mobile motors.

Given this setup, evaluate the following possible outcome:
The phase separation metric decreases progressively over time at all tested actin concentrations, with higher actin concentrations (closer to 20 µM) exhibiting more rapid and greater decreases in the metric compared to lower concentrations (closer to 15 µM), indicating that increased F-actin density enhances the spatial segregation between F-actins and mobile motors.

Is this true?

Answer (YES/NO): NO